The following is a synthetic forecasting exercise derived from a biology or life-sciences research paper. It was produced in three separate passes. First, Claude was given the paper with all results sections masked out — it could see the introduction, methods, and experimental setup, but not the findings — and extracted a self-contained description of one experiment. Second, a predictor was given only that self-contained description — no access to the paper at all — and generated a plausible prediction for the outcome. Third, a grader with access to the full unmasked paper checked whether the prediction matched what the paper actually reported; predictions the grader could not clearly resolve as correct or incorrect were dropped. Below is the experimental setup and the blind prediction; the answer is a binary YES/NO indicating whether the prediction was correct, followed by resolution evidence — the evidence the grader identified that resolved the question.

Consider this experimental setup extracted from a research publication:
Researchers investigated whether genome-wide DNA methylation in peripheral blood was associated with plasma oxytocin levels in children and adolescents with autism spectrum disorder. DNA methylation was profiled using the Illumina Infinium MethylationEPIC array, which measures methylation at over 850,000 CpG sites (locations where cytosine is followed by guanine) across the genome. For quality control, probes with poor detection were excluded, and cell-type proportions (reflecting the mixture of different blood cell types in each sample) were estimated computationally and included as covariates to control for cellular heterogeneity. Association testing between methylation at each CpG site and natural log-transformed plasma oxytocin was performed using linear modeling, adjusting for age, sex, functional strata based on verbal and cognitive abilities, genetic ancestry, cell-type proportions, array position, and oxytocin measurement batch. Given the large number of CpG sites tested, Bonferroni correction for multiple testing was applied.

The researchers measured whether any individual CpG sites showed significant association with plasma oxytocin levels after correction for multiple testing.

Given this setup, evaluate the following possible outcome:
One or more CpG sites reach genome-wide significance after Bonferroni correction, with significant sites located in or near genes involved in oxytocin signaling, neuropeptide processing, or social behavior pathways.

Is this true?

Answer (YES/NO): NO